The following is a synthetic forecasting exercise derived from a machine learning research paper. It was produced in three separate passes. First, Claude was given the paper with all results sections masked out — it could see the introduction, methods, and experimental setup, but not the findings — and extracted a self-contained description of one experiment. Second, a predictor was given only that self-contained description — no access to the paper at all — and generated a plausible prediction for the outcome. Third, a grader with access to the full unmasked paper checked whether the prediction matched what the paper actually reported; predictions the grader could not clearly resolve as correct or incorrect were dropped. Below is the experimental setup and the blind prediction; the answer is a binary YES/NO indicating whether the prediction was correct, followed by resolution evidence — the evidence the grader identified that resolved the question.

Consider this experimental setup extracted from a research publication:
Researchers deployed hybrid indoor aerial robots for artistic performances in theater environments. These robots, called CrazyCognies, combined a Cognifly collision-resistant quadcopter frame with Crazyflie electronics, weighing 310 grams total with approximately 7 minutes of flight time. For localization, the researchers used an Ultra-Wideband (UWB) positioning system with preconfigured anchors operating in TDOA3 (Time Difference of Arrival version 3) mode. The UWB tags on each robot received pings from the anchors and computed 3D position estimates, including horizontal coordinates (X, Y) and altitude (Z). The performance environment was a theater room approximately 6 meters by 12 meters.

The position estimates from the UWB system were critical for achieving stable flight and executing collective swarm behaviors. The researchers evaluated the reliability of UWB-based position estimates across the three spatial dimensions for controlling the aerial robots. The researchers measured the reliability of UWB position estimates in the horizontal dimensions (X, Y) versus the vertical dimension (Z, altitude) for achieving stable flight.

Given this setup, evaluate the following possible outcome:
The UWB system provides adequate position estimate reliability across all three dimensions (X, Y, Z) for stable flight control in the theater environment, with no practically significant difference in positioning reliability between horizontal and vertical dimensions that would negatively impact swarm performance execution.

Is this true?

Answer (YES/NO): NO